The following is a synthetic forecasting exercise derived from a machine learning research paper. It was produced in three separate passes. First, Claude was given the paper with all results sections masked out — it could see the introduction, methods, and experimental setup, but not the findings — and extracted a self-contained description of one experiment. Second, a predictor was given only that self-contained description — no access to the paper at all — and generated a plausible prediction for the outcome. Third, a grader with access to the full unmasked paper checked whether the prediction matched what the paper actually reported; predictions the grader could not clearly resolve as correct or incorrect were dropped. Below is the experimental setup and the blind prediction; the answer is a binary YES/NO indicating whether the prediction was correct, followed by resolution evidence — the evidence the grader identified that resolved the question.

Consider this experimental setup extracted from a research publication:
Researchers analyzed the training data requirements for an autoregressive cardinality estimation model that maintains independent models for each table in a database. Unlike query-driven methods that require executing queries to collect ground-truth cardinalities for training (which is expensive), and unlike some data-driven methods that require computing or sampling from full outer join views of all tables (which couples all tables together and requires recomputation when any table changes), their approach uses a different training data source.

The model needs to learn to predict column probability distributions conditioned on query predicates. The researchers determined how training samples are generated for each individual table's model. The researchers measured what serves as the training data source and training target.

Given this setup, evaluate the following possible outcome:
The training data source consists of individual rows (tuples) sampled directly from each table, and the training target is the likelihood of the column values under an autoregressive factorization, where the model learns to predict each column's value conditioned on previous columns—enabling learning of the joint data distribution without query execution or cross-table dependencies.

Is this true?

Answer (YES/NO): YES